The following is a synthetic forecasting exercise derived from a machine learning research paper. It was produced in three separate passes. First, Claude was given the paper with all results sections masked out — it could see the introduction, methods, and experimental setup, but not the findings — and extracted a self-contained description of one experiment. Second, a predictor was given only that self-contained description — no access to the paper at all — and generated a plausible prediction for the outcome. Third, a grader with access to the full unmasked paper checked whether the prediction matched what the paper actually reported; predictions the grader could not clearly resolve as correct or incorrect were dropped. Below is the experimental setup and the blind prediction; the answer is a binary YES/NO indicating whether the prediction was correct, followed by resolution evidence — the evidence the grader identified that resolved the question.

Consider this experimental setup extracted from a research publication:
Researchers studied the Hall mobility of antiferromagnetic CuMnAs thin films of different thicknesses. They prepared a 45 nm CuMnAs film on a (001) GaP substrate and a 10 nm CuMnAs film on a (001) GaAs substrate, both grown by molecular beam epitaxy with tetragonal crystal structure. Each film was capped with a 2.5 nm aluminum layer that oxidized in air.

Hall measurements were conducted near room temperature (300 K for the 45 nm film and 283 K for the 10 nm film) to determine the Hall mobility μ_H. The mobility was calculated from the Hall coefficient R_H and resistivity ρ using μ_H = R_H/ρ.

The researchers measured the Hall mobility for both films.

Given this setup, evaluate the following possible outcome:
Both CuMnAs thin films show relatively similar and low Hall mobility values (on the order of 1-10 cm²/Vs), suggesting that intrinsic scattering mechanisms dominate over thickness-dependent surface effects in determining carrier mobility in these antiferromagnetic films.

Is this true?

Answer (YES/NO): YES